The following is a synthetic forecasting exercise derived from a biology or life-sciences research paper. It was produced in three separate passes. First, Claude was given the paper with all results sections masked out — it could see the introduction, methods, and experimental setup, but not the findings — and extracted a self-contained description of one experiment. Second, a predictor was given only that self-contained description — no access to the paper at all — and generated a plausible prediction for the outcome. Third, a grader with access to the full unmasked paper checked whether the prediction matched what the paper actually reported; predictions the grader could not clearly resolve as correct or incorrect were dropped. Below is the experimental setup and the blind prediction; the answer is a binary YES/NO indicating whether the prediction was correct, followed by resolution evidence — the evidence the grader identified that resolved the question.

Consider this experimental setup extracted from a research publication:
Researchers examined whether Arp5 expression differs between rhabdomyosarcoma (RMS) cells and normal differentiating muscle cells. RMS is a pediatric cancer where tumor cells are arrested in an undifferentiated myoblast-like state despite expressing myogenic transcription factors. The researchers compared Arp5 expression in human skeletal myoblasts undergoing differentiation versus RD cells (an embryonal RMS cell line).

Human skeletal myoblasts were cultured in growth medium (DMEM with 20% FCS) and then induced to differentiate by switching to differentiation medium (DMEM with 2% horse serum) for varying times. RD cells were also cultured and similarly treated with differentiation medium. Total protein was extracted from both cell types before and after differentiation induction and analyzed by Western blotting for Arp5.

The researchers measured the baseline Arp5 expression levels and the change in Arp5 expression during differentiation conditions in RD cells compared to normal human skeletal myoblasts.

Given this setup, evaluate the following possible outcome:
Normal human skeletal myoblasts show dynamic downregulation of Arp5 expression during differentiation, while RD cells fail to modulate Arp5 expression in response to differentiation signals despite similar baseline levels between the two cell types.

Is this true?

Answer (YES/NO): NO